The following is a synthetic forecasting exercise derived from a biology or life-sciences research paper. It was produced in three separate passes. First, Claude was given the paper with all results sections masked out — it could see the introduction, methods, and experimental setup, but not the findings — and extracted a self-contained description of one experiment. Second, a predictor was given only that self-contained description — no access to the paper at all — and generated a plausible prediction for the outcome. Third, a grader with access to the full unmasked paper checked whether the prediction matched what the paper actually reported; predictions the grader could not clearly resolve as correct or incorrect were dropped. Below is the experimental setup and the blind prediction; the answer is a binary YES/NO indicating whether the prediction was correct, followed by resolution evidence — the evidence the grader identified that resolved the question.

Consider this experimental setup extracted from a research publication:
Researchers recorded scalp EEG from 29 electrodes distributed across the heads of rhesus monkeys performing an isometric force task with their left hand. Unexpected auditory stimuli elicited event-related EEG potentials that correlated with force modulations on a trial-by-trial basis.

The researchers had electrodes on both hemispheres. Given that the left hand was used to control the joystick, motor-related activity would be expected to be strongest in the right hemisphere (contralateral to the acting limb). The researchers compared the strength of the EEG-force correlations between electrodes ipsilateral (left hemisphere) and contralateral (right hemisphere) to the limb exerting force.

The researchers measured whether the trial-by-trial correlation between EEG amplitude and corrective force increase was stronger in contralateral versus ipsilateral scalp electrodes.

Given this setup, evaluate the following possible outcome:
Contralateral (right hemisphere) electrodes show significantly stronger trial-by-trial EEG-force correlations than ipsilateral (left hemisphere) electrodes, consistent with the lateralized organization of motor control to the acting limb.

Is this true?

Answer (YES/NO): YES